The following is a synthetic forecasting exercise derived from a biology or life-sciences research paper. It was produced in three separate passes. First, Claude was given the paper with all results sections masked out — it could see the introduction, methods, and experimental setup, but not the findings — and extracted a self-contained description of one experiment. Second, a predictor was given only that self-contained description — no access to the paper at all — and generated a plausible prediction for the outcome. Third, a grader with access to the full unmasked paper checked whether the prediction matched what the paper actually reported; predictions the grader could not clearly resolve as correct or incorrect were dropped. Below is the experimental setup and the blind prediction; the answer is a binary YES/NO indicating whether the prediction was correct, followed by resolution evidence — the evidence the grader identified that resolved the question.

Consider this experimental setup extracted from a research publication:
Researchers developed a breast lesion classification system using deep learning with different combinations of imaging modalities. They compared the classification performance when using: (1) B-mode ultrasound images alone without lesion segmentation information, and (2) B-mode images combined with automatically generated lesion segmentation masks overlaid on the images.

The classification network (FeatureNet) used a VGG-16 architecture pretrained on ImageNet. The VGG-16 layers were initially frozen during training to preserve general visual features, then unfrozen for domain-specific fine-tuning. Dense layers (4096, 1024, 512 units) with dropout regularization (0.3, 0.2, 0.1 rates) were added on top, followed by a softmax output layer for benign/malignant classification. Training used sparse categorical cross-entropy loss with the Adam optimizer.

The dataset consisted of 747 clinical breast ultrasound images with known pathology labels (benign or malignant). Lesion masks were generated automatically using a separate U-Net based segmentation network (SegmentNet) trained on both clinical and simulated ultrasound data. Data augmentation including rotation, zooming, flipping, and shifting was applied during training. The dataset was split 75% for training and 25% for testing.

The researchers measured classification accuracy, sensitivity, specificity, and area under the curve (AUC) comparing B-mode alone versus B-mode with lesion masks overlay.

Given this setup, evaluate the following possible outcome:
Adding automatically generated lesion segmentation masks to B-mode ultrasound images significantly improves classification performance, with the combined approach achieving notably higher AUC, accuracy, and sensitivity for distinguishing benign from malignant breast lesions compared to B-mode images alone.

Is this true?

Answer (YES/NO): YES